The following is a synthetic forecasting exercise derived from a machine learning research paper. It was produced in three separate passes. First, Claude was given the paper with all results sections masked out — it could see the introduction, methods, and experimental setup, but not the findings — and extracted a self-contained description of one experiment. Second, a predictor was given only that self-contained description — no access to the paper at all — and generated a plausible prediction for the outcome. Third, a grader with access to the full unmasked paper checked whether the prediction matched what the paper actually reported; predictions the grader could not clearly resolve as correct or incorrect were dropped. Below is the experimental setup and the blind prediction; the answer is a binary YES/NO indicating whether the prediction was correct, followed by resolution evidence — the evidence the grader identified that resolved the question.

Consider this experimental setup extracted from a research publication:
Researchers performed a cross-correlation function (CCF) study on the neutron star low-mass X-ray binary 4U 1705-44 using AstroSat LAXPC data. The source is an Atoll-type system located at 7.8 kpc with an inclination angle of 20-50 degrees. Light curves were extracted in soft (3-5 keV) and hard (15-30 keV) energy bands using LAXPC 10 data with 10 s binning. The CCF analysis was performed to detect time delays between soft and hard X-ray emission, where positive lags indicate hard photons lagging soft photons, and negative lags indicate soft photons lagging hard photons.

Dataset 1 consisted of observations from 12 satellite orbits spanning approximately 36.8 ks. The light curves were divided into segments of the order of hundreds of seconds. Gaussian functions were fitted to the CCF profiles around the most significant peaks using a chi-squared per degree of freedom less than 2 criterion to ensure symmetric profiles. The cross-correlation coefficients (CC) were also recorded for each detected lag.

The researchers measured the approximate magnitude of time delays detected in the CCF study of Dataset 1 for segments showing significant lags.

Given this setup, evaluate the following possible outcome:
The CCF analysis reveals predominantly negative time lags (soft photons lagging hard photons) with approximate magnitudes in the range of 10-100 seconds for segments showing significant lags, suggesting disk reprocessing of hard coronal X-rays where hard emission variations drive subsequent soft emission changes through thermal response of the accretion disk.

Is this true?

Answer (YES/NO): NO